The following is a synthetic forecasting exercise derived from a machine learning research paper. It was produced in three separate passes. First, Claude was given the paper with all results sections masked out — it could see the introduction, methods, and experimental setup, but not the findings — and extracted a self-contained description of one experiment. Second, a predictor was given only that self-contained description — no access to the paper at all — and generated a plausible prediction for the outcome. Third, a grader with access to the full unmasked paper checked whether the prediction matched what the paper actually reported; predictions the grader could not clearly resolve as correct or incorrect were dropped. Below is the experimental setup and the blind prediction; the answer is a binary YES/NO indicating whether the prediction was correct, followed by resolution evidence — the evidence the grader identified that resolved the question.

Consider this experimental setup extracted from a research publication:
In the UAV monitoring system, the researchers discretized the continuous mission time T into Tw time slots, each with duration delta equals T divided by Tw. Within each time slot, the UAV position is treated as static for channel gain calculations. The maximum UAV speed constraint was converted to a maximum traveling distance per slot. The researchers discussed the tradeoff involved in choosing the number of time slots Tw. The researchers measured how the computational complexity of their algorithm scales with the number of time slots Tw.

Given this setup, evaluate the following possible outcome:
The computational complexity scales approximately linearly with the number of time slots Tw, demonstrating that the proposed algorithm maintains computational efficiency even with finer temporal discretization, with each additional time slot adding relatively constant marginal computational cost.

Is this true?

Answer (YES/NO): NO